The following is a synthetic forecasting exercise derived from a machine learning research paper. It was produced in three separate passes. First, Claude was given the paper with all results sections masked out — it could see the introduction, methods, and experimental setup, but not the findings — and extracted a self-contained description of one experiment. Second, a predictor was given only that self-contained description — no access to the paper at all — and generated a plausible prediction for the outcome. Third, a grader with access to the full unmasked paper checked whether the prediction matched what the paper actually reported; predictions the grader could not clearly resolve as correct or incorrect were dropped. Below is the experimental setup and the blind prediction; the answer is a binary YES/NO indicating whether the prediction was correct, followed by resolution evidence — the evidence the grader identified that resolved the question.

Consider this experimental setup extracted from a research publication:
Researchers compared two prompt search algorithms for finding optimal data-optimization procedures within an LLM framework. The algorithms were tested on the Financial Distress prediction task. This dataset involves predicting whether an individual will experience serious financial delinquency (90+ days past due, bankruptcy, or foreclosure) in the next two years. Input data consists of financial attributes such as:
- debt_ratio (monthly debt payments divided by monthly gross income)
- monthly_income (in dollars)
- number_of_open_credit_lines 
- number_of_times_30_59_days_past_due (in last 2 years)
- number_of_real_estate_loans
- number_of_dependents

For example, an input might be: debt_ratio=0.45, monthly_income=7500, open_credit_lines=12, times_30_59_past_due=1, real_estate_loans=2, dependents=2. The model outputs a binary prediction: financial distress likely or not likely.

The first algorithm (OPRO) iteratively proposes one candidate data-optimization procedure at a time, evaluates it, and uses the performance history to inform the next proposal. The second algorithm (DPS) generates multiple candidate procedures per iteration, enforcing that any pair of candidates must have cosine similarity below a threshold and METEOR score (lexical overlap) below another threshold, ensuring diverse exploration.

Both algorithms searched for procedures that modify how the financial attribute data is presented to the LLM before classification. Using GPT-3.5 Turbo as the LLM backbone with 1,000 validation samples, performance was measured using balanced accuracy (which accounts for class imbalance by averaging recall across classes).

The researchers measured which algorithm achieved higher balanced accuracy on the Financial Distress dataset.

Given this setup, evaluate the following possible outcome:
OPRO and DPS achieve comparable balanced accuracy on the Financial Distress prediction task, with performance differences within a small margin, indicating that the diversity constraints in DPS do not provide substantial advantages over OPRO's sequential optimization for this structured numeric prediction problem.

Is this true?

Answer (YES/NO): NO